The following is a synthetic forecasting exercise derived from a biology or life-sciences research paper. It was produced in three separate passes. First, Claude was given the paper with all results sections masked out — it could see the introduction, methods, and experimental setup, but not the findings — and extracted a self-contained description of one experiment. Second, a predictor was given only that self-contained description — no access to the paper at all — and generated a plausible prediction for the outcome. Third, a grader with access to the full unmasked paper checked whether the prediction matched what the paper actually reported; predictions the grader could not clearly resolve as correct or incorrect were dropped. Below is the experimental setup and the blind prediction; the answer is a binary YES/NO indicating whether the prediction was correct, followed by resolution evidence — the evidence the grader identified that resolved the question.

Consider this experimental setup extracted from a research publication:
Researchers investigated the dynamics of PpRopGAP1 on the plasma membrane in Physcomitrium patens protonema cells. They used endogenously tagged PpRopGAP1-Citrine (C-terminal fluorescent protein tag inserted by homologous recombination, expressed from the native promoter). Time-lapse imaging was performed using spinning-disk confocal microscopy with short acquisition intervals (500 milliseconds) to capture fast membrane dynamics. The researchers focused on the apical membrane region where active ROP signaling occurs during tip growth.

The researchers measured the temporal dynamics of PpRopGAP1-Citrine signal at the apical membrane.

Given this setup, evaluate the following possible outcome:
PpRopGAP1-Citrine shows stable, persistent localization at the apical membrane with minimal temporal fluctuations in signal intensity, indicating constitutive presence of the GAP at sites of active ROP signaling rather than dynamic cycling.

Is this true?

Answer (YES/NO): NO